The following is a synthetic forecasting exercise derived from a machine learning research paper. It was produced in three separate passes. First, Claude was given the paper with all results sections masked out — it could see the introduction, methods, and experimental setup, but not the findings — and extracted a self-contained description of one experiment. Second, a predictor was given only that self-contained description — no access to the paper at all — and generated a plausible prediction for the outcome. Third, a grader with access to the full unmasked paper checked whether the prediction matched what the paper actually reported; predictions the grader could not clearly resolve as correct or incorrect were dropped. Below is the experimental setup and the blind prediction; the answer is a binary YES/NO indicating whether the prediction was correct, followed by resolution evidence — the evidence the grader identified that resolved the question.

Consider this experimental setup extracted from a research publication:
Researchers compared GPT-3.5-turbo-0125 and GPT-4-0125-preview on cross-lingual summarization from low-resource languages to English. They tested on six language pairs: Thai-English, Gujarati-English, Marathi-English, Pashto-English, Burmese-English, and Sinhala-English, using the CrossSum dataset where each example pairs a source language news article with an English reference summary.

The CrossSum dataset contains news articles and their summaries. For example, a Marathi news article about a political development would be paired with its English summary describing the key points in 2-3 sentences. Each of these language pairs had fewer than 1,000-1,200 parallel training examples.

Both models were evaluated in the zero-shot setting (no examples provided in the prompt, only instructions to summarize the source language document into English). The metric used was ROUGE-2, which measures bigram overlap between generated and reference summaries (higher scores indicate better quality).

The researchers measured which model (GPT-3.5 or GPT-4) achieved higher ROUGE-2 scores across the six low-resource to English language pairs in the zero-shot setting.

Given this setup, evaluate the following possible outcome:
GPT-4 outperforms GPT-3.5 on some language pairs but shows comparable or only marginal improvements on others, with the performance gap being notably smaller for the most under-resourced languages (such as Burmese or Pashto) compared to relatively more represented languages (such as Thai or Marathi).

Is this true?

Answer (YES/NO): NO